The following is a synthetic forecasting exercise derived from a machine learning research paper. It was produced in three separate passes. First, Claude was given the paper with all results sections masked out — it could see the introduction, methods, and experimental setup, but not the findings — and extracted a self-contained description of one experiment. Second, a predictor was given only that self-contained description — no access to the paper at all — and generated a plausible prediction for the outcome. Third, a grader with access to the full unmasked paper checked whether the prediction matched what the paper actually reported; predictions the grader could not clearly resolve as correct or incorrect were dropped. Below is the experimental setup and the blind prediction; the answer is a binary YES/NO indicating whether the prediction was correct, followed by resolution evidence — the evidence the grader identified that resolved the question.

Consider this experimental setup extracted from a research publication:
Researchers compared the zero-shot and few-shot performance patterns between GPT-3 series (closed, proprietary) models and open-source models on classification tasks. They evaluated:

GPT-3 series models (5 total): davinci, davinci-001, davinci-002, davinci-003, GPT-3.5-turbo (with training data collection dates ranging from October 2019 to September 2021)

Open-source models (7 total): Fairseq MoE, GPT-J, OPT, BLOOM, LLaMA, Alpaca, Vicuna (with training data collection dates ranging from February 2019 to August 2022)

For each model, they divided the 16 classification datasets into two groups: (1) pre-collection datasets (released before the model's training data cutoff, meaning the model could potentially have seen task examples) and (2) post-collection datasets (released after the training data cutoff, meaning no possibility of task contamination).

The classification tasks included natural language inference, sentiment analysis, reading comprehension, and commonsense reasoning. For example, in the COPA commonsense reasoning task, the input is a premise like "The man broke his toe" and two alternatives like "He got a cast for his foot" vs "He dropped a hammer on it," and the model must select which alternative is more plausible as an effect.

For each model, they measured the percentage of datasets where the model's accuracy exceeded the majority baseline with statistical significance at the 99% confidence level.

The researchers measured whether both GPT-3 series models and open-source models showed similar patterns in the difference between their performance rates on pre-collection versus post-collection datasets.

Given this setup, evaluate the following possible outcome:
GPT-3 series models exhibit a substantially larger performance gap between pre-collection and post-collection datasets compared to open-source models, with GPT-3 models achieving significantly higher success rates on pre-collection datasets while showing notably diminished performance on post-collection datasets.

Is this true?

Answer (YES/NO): YES